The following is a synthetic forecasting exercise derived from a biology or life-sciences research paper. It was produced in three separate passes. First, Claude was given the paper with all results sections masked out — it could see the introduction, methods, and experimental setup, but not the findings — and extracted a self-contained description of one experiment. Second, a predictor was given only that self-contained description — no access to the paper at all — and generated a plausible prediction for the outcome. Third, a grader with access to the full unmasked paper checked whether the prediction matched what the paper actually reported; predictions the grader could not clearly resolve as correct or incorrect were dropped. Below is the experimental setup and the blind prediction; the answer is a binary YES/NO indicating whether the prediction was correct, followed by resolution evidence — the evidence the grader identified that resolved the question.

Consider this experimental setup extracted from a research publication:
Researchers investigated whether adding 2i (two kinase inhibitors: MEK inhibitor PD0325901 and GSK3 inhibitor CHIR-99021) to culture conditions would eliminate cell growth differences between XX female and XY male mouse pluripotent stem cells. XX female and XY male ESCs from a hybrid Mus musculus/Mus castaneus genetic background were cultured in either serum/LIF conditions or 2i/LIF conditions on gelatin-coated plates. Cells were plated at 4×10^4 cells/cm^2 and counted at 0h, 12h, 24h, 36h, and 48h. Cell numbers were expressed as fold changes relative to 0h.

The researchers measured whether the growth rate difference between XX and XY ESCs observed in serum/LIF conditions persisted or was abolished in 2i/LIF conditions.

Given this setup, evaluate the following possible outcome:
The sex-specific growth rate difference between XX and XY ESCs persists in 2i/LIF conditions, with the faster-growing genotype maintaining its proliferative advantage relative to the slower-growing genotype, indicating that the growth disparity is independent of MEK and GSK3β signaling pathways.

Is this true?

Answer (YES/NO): YES